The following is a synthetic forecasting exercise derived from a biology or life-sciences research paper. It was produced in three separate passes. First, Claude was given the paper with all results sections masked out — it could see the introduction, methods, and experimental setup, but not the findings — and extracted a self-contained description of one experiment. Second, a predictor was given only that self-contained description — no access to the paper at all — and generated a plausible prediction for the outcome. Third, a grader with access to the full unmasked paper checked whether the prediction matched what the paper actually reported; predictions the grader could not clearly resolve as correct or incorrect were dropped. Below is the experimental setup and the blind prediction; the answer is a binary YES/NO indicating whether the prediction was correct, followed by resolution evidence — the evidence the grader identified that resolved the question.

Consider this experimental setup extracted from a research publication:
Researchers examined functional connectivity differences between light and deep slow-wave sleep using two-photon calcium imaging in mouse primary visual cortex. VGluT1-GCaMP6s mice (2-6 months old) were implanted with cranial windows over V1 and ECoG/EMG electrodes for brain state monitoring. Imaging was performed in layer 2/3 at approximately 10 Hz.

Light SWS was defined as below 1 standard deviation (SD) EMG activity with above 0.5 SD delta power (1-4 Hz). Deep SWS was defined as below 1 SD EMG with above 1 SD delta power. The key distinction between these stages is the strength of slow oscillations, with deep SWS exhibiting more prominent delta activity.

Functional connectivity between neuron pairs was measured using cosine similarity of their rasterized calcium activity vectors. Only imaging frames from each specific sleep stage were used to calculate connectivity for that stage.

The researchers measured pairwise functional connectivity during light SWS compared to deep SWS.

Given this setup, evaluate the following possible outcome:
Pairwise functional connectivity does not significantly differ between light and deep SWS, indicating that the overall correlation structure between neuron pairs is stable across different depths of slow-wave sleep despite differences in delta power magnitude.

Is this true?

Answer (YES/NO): YES